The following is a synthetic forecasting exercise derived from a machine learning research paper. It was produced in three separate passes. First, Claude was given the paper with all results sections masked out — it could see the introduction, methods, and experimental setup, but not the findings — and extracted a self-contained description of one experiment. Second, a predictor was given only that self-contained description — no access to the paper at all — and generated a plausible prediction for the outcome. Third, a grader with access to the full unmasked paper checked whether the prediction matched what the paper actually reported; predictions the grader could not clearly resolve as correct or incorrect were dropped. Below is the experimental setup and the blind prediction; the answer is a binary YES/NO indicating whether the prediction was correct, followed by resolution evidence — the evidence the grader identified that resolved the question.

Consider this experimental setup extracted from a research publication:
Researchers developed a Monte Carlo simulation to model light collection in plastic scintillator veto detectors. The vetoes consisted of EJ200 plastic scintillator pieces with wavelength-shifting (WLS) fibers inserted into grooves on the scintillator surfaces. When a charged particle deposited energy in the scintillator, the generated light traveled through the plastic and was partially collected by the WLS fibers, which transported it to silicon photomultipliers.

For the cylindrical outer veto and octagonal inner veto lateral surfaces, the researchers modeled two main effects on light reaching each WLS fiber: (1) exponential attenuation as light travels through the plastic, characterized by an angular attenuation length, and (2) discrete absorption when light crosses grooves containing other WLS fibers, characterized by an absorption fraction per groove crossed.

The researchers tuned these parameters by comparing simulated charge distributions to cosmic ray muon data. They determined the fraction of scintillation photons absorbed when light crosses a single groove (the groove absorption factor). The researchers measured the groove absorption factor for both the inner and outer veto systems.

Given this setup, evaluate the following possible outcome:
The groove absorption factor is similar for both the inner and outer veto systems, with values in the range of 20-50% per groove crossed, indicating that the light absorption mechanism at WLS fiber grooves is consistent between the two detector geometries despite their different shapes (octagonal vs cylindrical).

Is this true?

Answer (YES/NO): NO